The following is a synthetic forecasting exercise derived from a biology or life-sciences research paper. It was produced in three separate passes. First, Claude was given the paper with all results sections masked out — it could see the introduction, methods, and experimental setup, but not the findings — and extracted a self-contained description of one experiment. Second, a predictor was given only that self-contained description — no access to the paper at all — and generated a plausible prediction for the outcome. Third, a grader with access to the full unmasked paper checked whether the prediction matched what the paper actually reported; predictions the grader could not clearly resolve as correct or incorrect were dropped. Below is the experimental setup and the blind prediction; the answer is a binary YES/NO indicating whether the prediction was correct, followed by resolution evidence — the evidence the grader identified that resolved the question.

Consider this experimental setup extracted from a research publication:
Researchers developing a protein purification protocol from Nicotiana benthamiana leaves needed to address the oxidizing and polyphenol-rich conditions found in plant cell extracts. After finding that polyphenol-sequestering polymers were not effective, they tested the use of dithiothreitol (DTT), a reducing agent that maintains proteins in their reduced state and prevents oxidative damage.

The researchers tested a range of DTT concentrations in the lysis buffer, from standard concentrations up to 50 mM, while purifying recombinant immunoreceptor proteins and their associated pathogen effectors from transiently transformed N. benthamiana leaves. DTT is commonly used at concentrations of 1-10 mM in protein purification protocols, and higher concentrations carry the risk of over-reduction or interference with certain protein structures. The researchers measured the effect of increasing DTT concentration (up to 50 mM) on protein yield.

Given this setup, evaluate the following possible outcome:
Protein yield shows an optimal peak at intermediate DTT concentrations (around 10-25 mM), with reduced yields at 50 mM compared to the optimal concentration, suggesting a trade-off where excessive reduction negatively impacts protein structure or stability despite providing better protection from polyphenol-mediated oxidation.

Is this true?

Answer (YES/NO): NO